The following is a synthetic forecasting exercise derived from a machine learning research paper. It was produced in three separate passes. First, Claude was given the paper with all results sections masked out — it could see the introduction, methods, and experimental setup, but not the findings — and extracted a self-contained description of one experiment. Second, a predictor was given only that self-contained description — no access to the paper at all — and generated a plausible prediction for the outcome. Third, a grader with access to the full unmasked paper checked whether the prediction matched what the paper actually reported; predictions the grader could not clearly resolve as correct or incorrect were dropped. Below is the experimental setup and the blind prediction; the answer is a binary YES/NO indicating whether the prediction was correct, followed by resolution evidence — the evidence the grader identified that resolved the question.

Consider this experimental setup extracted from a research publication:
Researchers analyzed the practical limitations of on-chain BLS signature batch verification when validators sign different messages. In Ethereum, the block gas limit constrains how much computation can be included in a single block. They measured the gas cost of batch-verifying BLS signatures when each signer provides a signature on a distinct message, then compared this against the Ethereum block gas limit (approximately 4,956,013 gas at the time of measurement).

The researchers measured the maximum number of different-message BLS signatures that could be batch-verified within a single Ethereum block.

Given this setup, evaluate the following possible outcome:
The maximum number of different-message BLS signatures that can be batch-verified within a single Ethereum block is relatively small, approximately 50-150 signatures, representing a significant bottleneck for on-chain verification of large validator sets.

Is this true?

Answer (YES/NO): NO